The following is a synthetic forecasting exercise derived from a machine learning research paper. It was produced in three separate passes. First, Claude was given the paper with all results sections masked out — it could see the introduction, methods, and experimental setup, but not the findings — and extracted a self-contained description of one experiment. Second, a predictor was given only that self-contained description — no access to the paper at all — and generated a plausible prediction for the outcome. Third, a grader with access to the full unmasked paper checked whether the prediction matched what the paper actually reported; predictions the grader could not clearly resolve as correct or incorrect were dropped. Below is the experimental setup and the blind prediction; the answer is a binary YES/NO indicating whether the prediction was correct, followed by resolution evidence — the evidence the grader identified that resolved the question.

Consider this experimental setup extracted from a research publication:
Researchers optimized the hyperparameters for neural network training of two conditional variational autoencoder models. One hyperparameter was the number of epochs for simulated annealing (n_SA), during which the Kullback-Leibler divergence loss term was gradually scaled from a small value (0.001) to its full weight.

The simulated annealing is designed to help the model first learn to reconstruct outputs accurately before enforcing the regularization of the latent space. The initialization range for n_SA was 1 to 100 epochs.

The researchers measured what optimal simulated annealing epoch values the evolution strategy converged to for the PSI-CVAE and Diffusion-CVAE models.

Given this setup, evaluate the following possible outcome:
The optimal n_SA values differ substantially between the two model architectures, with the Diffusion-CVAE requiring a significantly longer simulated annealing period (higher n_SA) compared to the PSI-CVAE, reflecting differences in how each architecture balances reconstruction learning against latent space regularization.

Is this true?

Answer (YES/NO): NO